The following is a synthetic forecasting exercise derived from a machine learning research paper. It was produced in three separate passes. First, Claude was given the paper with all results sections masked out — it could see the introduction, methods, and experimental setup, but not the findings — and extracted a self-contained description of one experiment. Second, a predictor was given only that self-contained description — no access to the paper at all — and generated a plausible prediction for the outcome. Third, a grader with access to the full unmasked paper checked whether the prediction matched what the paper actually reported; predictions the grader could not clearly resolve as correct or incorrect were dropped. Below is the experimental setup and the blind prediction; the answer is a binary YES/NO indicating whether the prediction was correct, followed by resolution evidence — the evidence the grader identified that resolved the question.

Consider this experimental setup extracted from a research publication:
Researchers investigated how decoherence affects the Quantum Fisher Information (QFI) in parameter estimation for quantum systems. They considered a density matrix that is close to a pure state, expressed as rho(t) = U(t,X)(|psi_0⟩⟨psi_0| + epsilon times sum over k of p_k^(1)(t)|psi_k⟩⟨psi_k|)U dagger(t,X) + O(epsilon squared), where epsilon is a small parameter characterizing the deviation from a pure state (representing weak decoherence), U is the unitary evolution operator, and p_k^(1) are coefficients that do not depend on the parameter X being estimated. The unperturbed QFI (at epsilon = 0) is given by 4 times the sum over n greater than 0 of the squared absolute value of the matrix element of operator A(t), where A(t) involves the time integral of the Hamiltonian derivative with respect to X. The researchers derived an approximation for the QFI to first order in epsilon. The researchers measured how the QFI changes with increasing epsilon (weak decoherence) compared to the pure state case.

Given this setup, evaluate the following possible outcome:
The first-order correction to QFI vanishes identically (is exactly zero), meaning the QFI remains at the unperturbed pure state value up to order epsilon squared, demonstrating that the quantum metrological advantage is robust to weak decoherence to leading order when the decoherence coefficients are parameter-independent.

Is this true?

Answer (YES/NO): NO